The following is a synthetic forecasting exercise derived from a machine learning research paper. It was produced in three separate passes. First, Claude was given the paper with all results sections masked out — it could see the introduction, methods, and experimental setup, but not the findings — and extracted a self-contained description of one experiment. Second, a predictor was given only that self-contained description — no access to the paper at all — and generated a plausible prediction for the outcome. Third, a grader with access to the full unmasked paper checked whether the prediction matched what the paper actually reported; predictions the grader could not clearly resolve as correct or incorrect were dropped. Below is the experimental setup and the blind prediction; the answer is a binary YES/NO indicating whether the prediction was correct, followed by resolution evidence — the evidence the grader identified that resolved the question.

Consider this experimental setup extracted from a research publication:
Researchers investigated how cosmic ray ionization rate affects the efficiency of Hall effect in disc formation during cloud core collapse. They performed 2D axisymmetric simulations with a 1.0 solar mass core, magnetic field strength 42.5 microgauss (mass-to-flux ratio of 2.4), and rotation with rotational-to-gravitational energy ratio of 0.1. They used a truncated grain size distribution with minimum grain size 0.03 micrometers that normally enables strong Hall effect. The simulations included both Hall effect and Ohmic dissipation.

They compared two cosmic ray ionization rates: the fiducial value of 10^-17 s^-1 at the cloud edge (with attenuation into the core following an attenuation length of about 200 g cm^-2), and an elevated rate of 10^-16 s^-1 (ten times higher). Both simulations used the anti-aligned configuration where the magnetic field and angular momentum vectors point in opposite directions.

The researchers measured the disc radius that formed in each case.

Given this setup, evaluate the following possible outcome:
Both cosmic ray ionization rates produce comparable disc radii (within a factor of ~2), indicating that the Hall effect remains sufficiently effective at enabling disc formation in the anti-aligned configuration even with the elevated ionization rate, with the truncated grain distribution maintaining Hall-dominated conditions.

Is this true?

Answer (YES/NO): NO